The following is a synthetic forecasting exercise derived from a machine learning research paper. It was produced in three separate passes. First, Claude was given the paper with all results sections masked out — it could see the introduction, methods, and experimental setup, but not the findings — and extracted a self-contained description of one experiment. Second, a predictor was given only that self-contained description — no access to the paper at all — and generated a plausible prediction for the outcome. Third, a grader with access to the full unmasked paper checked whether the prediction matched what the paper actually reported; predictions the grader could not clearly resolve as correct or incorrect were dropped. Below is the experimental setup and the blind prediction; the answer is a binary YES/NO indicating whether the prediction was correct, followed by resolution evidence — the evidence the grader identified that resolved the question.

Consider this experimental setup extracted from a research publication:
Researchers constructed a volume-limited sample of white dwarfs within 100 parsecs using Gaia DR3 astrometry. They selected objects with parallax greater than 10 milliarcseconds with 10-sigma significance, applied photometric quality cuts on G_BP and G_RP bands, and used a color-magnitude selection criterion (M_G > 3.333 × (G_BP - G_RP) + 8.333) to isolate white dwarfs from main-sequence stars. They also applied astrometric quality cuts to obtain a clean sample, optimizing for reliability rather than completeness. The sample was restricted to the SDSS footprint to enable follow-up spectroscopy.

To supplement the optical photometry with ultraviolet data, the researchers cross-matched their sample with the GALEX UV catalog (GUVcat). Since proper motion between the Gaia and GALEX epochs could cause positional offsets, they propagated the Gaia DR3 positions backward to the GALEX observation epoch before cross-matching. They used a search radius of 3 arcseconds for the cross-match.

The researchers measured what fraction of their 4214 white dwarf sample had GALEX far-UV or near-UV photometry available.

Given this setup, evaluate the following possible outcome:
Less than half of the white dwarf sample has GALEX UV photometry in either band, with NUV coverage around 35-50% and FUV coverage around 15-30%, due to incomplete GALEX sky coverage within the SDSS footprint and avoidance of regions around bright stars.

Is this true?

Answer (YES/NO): YES